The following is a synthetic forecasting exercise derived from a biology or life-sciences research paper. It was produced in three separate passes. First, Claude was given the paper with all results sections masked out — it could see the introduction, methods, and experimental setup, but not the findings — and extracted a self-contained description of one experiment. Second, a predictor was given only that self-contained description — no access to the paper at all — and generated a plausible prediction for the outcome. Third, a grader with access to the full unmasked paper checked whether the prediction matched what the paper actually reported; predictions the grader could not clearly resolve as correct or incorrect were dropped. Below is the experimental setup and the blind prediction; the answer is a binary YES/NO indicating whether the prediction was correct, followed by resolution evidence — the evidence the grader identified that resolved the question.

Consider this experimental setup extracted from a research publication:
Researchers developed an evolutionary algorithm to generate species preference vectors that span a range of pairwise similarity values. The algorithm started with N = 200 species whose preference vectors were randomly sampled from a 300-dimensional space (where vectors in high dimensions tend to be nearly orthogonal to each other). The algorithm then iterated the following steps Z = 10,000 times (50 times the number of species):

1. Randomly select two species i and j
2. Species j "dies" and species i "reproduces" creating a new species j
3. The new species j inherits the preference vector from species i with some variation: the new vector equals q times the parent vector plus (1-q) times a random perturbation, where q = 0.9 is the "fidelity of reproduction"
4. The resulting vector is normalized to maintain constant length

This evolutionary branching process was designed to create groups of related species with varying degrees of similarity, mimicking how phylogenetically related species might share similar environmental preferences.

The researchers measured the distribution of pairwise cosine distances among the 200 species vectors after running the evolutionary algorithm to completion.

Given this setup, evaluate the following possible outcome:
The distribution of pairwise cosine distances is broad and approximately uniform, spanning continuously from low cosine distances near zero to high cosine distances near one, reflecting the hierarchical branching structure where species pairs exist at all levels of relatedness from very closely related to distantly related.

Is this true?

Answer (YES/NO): NO